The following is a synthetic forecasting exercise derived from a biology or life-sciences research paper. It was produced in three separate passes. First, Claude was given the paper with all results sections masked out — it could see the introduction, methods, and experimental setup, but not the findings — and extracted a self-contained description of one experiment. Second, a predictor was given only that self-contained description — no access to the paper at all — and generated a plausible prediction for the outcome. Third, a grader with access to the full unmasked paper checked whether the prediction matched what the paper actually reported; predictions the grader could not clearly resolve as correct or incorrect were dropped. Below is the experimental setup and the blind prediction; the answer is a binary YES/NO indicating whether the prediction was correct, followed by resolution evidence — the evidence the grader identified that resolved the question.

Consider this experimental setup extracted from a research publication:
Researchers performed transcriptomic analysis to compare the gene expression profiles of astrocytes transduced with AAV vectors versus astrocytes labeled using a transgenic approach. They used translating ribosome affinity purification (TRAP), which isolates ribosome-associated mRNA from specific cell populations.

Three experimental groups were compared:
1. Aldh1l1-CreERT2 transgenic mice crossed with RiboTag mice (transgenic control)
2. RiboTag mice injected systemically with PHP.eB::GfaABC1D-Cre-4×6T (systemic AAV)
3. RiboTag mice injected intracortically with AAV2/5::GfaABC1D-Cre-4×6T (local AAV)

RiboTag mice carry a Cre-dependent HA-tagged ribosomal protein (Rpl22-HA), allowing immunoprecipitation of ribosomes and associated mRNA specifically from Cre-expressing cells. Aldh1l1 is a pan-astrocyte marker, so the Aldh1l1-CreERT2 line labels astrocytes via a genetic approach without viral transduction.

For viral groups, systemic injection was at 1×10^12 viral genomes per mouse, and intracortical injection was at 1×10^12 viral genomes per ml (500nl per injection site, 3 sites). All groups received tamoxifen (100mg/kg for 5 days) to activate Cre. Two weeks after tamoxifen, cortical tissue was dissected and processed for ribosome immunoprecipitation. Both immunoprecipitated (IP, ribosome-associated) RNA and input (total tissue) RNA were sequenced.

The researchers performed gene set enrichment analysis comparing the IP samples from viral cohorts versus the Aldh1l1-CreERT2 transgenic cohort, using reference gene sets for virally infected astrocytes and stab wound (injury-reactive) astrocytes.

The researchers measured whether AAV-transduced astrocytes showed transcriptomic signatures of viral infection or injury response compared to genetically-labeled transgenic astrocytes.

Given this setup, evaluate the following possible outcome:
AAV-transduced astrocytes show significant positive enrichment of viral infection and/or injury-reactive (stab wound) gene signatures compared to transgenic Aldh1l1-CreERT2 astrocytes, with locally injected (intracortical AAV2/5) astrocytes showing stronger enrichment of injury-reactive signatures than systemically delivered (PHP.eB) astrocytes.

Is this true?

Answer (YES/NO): NO